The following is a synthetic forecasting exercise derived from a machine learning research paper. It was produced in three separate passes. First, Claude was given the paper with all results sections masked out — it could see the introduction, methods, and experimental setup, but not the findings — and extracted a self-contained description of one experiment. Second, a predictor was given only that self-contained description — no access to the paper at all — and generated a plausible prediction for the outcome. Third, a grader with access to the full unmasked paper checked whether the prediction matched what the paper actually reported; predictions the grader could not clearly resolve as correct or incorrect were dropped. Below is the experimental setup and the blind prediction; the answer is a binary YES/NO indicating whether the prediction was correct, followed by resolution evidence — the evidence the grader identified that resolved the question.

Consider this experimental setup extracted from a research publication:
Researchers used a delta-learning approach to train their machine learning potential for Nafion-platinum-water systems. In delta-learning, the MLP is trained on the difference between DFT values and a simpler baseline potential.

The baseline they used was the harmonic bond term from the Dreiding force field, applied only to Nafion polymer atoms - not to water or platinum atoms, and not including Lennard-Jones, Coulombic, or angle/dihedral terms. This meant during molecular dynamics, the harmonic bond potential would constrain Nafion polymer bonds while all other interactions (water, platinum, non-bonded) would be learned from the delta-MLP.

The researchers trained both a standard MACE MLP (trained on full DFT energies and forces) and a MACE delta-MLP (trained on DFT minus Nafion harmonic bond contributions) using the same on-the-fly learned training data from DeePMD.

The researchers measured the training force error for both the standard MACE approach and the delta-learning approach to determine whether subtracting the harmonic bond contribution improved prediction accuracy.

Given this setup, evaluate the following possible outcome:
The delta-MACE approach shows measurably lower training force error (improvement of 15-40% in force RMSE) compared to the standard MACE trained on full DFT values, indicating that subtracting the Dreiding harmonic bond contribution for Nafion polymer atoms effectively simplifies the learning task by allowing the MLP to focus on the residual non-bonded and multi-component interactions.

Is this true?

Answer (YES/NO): NO